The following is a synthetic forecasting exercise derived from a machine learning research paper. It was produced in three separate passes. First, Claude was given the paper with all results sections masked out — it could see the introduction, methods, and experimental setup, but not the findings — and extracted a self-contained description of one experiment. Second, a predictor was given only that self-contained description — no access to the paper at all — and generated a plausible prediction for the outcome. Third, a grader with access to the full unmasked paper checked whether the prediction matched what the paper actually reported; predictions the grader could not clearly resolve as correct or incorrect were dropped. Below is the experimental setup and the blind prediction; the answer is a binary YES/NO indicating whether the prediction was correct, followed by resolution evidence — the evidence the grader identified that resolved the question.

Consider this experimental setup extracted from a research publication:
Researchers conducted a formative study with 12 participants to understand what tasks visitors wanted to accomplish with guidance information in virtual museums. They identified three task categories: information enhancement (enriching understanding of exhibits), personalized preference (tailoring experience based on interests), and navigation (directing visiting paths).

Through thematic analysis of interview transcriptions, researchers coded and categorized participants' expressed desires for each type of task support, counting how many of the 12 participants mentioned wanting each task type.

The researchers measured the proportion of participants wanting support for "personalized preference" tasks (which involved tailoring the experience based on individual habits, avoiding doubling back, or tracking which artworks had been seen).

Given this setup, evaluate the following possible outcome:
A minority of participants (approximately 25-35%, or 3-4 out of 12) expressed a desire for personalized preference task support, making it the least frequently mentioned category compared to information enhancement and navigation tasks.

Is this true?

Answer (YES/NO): NO